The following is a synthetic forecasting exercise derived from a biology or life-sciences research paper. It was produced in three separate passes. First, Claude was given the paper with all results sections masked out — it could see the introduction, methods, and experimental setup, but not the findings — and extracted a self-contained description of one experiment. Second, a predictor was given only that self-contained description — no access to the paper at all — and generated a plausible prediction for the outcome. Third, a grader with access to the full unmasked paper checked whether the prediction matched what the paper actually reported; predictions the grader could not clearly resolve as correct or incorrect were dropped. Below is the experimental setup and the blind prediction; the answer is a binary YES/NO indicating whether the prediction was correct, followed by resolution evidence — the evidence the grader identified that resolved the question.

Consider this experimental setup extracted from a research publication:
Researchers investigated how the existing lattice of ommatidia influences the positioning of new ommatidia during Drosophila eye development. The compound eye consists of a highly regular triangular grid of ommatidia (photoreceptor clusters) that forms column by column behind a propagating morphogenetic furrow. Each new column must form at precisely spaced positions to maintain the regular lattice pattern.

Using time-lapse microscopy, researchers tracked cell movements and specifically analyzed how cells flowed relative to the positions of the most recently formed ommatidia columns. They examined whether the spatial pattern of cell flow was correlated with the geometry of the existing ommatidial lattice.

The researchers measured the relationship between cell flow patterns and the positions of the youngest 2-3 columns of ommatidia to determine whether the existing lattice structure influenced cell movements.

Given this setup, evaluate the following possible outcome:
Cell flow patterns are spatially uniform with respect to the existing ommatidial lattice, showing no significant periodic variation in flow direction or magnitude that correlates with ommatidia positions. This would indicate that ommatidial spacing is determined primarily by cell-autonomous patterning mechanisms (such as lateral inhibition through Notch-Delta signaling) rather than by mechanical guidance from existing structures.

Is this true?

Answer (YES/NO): NO